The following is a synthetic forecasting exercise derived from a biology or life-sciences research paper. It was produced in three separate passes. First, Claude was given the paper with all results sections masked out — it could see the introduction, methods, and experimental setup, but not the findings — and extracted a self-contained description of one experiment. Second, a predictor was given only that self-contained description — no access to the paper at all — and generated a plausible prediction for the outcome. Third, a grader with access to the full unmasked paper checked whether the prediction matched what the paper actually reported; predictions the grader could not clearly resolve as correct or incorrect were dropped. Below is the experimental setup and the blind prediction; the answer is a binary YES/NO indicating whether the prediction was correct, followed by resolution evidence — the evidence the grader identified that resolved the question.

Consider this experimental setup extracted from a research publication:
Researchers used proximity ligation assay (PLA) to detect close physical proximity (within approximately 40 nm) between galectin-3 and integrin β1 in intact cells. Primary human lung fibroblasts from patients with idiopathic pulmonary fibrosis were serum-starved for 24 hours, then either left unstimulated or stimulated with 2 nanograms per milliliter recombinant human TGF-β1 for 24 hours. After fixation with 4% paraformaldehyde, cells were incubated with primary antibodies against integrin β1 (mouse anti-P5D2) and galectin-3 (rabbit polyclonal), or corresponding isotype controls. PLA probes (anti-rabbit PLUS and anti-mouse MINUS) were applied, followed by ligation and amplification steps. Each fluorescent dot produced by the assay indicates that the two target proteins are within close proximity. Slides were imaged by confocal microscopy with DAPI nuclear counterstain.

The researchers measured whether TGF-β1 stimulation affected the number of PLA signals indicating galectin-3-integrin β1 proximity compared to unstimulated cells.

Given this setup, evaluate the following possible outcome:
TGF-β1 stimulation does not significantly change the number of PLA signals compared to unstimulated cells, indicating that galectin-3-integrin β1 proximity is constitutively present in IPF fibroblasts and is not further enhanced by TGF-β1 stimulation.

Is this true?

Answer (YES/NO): NO